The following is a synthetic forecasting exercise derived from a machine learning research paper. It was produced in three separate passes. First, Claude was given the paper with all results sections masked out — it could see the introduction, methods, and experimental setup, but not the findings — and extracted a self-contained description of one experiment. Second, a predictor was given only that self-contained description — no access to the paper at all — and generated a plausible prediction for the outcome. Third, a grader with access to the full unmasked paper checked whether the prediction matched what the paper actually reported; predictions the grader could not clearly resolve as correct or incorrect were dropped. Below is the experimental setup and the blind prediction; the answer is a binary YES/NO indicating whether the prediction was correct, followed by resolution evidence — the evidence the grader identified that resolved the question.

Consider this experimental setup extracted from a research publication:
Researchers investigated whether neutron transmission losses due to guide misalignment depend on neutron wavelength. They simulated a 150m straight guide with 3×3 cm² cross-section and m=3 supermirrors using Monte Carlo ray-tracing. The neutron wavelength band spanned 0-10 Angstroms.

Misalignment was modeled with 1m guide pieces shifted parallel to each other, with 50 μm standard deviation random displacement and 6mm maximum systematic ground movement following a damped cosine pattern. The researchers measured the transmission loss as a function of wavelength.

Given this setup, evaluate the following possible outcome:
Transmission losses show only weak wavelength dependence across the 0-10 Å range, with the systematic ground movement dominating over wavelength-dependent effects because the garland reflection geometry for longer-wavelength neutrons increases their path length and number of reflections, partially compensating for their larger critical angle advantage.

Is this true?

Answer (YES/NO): YES